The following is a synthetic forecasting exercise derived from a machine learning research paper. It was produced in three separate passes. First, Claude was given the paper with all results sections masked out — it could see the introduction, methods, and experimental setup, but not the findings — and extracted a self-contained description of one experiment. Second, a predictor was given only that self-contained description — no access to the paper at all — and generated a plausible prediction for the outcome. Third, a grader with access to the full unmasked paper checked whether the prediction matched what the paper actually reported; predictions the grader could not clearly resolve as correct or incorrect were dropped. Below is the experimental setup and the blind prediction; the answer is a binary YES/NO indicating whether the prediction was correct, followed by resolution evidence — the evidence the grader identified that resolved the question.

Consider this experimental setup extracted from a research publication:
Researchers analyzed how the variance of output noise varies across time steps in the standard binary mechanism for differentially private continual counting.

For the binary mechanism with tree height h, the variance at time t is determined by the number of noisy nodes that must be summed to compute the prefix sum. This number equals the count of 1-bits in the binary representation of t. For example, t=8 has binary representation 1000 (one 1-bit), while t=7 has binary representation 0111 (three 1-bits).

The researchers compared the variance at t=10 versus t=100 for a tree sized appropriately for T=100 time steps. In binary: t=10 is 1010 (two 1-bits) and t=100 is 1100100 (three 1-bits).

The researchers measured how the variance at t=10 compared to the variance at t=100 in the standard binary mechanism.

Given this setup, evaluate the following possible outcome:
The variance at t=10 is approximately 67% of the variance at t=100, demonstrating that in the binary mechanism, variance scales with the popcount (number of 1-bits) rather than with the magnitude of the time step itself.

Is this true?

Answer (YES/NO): YES